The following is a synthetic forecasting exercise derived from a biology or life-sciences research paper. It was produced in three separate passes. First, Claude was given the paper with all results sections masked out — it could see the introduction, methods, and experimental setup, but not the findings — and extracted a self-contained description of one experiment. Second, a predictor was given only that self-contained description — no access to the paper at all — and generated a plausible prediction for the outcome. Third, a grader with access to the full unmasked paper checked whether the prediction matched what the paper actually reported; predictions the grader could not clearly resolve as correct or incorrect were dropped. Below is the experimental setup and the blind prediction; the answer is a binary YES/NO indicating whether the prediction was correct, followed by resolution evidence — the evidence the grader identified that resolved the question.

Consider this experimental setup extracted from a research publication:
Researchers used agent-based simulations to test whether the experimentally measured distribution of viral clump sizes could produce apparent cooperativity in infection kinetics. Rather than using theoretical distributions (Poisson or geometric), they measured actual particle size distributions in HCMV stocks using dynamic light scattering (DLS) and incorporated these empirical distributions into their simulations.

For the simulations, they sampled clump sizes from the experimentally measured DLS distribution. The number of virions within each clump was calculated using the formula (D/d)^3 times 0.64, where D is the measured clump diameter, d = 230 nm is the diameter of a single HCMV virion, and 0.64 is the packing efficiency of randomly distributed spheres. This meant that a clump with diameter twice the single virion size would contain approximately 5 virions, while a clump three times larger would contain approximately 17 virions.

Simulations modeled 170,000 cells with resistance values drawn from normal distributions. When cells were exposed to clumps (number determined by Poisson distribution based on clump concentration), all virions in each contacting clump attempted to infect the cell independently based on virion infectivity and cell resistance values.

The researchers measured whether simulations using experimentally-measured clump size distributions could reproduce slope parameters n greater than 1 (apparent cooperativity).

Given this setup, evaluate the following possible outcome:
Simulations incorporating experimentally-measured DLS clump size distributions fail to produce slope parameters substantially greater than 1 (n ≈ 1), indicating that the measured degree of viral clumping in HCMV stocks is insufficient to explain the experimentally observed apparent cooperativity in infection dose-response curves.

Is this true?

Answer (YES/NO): YES